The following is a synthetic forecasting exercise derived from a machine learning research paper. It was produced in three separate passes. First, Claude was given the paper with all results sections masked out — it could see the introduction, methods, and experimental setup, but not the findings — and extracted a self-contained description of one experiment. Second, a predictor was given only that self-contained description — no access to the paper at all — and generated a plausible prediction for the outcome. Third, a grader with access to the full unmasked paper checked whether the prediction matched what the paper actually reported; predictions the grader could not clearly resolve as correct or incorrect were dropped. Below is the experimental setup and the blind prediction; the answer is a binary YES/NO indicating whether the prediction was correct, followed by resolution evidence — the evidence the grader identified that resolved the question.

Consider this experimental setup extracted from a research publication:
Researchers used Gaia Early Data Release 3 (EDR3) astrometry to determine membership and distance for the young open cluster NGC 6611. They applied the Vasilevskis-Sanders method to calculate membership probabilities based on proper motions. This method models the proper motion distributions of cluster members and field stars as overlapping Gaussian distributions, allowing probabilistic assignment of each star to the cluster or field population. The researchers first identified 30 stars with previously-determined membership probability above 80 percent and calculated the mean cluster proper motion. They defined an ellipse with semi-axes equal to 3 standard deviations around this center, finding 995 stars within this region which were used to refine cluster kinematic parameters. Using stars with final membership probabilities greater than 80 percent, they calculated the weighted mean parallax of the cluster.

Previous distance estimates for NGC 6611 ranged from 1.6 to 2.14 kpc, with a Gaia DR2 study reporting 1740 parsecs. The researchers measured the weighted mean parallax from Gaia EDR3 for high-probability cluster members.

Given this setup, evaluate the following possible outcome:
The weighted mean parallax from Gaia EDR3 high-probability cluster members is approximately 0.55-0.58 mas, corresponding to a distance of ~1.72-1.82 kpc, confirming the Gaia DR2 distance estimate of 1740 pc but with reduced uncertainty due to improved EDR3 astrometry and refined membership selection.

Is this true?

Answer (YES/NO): YES